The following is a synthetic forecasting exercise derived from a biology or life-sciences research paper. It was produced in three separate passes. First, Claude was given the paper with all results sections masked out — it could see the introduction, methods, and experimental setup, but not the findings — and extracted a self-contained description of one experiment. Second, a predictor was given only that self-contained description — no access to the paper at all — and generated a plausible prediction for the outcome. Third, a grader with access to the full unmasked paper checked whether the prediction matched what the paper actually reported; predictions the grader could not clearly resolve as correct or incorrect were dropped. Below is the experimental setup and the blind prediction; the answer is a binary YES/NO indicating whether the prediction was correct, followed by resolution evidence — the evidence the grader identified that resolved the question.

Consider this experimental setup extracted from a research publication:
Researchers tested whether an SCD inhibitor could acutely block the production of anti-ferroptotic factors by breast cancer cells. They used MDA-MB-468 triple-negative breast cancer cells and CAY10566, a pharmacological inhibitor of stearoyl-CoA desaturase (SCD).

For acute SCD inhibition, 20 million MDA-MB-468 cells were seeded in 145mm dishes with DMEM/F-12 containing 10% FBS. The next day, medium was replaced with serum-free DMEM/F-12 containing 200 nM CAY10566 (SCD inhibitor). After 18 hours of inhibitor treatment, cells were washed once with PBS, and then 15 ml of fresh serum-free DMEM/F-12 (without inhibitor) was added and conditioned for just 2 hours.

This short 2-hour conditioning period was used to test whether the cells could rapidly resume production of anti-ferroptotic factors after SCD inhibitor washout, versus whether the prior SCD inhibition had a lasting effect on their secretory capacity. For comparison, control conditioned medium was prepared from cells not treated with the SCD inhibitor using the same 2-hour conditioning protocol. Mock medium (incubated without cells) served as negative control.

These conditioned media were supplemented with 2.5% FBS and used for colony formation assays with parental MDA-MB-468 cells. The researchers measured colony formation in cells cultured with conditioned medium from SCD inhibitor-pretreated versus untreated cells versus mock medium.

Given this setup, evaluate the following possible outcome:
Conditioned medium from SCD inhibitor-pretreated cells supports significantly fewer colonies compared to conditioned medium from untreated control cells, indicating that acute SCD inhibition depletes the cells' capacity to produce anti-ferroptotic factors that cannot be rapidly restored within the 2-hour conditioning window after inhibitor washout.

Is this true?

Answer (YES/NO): YES